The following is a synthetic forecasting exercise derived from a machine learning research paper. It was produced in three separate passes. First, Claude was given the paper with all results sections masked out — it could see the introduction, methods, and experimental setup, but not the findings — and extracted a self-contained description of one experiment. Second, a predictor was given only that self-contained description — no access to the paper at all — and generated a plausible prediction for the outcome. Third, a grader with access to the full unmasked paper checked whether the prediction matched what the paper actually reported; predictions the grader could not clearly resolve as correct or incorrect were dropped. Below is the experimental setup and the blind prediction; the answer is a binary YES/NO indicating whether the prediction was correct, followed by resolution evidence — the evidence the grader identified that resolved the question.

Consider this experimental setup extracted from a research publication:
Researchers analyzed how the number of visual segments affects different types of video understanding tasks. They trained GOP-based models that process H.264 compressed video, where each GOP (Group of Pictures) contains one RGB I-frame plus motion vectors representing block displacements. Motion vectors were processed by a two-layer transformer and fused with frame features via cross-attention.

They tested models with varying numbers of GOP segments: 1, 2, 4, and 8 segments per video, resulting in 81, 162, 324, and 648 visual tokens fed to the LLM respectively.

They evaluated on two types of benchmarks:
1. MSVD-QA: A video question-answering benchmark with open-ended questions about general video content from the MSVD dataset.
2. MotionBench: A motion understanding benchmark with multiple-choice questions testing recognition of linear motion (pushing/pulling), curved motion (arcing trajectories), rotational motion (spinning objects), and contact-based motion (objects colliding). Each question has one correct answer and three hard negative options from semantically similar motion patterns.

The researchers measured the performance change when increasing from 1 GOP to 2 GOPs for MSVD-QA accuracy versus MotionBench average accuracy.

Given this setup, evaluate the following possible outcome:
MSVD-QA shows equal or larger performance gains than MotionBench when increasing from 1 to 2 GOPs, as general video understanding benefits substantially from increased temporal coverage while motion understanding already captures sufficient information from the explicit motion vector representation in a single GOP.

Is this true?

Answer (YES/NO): NO